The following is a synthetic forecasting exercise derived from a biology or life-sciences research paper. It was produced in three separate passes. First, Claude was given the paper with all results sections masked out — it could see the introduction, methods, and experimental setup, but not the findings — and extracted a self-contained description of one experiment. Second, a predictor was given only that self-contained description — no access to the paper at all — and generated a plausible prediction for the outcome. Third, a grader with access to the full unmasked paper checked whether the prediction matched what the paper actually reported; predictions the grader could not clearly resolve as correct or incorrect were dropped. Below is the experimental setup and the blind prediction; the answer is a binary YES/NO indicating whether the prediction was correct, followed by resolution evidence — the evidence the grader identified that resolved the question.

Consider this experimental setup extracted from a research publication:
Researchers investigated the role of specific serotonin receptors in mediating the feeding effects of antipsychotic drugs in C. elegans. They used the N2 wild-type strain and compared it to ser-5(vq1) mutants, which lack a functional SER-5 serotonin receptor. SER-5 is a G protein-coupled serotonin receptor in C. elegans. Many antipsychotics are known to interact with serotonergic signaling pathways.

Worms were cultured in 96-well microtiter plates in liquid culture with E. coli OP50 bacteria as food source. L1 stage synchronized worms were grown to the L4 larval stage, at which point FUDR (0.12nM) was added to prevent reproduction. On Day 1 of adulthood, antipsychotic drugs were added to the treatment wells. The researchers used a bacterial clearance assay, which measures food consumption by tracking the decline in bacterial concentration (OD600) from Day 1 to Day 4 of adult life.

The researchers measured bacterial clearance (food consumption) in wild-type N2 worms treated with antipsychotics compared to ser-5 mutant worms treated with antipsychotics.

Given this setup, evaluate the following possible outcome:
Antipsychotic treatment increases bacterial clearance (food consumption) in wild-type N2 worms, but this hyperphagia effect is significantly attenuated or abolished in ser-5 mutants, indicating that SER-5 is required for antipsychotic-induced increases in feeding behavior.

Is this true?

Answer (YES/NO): YES